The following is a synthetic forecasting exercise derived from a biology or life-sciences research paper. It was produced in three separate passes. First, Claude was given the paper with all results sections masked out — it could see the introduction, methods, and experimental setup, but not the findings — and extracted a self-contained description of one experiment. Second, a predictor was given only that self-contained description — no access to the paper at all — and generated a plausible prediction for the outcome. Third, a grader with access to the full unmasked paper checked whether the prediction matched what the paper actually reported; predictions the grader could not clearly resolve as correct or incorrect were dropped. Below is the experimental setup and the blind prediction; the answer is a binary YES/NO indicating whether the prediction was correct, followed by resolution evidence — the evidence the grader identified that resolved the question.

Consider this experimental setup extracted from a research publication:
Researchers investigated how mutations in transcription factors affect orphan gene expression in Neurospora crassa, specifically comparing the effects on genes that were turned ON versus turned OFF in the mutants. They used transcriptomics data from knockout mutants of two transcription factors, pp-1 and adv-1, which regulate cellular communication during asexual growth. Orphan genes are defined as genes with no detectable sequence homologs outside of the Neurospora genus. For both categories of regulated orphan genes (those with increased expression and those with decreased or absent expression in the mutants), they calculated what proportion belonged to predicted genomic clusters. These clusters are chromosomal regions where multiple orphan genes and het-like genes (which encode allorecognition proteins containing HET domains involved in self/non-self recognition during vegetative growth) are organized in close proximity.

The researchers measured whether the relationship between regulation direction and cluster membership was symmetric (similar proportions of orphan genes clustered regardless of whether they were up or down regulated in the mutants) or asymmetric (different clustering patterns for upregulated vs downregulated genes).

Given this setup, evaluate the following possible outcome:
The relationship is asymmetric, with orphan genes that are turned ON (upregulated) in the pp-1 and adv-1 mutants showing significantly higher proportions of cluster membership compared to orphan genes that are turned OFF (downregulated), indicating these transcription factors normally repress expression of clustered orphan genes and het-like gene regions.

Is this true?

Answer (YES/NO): NO